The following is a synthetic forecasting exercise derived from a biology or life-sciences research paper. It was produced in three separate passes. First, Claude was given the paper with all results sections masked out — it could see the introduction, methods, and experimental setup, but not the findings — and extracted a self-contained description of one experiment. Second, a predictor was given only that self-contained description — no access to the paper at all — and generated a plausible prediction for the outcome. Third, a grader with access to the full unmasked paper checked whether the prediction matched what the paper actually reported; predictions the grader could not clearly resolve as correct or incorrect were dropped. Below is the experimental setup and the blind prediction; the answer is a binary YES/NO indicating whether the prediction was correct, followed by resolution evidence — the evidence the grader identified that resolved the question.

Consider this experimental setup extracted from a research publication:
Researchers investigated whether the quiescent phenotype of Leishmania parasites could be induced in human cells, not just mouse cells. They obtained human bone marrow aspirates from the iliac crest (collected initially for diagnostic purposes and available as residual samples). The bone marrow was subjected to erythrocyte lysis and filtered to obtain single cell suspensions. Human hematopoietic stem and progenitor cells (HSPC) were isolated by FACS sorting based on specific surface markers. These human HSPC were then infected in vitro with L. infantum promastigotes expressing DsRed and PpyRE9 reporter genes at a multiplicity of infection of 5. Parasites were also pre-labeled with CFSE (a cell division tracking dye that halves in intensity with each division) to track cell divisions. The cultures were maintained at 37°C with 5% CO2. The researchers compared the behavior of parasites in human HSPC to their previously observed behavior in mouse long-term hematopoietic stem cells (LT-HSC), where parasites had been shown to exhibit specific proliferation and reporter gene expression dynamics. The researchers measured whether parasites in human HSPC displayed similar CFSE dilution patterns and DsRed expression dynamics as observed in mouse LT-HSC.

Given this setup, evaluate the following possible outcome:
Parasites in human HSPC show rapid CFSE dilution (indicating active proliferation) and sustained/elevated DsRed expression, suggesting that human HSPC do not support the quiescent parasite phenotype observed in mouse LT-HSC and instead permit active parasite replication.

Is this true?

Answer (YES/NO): NO